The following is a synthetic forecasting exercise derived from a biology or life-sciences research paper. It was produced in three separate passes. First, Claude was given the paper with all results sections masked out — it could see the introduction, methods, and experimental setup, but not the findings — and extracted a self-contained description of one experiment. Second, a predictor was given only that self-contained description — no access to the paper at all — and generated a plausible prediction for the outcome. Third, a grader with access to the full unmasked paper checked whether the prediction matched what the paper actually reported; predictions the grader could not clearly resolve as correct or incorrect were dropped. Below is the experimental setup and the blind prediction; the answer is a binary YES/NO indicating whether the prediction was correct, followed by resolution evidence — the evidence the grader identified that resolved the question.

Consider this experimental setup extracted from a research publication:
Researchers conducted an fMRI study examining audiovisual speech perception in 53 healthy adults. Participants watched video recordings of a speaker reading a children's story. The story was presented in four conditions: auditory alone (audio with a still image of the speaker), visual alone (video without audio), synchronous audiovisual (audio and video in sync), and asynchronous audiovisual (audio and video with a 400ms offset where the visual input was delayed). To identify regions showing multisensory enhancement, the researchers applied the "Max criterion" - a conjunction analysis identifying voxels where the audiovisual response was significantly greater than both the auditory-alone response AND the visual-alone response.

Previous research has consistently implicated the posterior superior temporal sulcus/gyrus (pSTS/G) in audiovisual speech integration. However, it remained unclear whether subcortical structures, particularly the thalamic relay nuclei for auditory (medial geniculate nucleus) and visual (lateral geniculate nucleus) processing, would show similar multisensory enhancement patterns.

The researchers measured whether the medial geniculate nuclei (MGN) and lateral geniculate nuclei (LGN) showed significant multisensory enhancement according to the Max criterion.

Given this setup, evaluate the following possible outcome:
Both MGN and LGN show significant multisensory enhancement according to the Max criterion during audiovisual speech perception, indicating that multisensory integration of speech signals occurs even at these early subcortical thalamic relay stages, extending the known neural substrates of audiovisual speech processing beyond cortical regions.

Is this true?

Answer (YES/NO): YES